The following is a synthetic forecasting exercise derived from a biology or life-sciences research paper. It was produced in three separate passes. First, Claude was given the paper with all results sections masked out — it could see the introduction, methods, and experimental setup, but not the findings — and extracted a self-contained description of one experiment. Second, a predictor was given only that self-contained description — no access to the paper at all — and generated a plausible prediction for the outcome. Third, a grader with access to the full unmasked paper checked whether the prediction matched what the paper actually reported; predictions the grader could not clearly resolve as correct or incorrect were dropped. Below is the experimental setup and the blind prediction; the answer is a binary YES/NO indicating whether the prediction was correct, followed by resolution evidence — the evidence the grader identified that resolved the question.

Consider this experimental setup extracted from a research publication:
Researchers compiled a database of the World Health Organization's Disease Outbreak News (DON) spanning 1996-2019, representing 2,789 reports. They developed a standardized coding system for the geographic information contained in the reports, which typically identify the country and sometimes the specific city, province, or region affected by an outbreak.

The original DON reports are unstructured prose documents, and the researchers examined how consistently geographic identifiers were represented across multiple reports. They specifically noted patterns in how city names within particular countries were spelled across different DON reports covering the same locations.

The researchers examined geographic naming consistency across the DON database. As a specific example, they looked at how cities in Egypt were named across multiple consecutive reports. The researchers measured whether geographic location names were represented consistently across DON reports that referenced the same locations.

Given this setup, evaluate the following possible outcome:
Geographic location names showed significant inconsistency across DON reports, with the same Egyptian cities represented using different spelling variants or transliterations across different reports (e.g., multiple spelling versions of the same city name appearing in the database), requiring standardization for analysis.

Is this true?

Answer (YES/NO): YES